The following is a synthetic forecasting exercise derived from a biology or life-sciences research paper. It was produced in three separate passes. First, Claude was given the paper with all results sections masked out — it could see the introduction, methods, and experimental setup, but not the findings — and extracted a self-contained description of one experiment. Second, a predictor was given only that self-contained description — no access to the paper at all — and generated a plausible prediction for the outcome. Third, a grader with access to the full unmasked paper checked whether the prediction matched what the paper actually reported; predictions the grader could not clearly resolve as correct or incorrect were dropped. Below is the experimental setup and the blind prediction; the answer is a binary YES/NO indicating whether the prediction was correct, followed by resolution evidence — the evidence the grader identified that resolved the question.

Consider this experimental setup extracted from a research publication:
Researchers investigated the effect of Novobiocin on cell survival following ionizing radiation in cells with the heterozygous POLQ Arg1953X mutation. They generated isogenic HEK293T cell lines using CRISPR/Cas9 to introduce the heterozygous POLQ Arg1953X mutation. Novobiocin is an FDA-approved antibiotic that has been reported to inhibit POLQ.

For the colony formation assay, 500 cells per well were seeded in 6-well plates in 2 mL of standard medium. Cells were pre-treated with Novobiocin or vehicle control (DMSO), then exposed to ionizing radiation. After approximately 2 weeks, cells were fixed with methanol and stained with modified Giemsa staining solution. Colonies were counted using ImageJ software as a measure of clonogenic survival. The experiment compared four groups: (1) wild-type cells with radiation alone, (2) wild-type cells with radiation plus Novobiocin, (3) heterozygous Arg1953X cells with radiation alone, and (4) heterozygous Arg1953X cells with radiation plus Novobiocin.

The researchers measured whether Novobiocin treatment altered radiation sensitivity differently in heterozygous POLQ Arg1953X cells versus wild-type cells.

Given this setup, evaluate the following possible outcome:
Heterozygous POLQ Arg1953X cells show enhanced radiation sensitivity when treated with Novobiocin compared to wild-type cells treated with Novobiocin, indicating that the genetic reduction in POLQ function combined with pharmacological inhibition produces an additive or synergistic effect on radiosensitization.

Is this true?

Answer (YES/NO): NO